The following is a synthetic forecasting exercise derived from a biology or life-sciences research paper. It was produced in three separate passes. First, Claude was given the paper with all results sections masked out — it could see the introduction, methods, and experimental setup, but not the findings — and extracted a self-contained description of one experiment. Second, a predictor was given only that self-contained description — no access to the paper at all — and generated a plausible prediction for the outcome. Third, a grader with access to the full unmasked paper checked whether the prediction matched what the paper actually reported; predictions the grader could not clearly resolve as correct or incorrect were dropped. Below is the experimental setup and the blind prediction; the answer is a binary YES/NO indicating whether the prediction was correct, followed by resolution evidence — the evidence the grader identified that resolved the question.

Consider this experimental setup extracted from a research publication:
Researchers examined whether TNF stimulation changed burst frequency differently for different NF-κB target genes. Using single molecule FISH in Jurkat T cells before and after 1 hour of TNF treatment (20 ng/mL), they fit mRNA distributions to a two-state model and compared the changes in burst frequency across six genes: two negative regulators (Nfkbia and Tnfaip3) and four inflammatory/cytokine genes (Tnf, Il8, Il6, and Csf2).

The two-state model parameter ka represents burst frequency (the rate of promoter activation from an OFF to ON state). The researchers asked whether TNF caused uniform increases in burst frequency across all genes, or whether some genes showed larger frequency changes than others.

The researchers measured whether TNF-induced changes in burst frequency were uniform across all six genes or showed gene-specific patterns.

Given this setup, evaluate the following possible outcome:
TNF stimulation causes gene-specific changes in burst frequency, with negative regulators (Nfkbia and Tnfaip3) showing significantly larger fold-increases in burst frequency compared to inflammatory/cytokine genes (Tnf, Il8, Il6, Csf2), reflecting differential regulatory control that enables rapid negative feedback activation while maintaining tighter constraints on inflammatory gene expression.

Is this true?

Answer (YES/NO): NO